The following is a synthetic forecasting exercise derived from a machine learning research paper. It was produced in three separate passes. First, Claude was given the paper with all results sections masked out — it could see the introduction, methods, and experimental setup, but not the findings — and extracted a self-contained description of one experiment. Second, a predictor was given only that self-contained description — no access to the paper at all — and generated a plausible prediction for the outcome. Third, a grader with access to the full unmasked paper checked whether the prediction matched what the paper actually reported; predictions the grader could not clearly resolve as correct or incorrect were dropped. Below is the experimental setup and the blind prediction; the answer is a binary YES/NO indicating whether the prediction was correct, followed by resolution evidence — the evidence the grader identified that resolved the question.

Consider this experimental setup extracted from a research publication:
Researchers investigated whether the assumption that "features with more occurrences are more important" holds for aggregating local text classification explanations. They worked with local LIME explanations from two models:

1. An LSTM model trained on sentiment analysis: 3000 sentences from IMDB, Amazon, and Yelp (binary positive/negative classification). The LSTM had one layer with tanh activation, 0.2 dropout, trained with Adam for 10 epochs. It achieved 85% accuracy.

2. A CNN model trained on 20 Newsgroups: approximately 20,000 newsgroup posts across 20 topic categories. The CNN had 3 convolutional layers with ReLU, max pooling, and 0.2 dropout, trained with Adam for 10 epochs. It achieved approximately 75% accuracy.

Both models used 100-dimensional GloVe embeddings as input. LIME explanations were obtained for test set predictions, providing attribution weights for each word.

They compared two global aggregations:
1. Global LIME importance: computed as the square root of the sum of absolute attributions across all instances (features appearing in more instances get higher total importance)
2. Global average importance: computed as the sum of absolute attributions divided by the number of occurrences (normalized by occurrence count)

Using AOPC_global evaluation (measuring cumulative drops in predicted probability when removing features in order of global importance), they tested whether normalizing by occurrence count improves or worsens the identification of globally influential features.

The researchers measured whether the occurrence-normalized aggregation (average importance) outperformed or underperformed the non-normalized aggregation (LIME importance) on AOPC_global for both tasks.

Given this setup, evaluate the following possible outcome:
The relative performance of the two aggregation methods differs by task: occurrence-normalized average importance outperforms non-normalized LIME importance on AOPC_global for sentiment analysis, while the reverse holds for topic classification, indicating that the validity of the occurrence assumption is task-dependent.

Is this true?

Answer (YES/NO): NO